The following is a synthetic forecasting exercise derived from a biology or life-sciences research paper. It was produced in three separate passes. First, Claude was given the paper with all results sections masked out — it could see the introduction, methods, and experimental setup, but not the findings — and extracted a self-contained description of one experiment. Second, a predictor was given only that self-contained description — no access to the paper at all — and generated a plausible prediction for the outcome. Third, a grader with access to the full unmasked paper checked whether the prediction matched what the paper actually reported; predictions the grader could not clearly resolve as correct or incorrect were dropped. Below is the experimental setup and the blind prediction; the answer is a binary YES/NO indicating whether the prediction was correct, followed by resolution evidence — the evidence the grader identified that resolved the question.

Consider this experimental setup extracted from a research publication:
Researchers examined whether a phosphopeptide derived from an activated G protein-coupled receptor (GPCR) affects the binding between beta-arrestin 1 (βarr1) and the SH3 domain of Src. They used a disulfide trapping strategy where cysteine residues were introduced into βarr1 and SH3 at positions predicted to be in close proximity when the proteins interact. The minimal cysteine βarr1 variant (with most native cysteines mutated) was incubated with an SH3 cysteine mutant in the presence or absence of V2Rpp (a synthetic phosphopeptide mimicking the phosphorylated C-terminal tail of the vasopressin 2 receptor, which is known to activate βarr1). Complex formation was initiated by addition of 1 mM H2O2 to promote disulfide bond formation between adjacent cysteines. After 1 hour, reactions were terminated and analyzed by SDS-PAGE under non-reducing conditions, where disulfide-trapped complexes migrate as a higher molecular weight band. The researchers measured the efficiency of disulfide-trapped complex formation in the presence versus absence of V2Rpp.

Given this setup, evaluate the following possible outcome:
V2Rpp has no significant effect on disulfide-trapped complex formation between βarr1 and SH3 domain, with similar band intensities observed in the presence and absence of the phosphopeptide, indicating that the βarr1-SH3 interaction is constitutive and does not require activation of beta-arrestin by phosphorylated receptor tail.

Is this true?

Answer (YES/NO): NO